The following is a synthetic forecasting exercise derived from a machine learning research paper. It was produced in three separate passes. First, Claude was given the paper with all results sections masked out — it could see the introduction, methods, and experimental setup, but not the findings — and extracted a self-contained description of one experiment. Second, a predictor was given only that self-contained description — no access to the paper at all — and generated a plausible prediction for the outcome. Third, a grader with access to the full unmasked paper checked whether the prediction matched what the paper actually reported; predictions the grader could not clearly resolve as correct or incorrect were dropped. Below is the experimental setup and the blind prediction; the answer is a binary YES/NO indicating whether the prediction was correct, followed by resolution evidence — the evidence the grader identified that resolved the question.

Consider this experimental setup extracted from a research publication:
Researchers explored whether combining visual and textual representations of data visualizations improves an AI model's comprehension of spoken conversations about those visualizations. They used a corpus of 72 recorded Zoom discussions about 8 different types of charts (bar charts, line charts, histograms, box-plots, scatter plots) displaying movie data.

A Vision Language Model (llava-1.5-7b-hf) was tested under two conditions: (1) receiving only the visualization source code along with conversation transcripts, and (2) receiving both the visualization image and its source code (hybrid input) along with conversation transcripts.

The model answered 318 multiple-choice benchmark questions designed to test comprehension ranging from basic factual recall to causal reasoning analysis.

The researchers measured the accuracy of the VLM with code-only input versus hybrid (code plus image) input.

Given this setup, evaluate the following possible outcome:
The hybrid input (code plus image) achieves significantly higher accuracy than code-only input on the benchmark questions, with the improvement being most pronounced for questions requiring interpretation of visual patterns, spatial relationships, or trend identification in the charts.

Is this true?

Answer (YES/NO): NO